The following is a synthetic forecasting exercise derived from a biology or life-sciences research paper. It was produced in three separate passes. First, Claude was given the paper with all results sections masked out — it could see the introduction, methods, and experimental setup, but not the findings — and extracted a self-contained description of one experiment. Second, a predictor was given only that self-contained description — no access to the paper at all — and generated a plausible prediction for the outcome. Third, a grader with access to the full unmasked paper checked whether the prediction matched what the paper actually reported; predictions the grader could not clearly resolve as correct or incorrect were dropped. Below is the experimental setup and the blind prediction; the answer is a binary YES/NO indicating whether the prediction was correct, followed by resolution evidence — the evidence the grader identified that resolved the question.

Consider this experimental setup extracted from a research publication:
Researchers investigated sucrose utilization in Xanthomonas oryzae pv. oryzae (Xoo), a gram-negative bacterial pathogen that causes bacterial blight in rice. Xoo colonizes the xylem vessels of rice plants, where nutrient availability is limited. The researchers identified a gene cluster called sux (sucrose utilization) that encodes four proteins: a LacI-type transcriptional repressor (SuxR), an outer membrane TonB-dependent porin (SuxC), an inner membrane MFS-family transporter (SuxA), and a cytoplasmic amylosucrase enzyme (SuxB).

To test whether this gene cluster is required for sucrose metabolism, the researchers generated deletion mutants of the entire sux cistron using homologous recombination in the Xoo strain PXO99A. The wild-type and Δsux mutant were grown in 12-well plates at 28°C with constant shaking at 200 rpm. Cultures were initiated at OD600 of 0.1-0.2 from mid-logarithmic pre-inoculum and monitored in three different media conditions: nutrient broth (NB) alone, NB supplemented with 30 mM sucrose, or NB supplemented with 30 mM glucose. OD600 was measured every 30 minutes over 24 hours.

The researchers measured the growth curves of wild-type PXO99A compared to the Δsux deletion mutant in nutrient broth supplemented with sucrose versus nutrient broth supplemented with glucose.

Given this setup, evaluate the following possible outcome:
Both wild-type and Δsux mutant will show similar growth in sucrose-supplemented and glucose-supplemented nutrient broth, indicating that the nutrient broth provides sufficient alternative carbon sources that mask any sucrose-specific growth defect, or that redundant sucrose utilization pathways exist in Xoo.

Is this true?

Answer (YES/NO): NO